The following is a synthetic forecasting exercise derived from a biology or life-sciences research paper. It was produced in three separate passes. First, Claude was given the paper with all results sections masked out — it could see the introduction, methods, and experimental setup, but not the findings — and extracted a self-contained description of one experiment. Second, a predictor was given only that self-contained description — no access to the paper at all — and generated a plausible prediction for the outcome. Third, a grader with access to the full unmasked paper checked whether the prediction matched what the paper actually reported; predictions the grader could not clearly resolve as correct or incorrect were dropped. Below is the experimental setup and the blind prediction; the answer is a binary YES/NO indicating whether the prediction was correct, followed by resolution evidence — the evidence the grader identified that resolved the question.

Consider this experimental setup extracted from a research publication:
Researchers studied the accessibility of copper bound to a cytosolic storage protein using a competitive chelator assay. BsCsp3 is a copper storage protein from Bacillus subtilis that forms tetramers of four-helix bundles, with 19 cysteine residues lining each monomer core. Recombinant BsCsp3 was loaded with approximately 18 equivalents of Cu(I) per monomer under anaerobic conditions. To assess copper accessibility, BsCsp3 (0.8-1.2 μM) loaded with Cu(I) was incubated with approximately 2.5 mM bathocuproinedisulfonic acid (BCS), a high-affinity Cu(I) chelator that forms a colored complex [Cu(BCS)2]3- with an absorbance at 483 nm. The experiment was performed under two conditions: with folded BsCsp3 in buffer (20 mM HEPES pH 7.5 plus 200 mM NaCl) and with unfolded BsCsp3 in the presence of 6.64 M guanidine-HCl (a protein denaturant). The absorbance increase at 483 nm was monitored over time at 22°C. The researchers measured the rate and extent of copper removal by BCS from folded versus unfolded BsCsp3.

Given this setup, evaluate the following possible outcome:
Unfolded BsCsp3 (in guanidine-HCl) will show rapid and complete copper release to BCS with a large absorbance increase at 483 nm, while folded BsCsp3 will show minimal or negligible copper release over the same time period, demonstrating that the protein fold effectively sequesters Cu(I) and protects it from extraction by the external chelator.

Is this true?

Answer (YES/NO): NO